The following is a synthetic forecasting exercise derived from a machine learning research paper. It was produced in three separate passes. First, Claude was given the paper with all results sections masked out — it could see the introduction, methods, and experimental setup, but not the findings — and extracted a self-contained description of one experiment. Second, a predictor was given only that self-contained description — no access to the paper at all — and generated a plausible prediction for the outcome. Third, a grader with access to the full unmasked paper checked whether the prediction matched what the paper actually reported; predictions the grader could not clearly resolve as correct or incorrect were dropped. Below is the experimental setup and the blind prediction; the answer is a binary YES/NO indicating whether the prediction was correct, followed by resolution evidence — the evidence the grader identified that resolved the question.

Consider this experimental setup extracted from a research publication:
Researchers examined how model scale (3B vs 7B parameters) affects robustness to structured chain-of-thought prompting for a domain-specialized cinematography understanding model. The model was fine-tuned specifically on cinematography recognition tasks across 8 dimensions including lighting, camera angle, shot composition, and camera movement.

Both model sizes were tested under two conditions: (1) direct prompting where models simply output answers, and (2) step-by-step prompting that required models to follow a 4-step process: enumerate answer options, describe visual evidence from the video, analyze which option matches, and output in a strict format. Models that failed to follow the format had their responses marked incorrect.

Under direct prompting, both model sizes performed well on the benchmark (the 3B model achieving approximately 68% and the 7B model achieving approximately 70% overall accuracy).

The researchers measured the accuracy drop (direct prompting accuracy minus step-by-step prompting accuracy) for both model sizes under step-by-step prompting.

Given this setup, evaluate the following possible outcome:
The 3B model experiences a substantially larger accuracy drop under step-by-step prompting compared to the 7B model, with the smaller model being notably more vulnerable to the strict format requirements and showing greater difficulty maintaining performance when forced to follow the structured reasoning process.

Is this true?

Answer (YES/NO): YES